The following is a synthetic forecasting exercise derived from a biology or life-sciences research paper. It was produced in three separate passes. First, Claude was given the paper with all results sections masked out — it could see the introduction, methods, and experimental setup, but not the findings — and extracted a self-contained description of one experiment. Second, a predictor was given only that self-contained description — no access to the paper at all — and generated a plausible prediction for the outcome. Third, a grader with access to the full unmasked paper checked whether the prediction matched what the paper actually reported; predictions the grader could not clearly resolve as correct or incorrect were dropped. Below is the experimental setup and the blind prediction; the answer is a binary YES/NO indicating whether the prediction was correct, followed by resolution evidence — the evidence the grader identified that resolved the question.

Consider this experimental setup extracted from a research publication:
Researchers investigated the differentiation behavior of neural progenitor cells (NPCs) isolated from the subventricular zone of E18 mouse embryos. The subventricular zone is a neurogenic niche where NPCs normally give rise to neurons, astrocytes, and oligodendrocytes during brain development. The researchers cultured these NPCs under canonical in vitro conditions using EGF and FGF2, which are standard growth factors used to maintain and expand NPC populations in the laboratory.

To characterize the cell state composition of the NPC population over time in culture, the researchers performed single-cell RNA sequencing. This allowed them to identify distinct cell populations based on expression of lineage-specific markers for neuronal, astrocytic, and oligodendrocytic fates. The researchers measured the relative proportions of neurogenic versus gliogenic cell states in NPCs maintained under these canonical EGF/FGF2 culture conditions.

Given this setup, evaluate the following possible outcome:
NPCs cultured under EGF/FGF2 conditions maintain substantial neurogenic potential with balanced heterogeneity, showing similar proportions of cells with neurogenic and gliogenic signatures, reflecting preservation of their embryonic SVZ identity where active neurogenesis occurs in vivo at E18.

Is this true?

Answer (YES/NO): NO